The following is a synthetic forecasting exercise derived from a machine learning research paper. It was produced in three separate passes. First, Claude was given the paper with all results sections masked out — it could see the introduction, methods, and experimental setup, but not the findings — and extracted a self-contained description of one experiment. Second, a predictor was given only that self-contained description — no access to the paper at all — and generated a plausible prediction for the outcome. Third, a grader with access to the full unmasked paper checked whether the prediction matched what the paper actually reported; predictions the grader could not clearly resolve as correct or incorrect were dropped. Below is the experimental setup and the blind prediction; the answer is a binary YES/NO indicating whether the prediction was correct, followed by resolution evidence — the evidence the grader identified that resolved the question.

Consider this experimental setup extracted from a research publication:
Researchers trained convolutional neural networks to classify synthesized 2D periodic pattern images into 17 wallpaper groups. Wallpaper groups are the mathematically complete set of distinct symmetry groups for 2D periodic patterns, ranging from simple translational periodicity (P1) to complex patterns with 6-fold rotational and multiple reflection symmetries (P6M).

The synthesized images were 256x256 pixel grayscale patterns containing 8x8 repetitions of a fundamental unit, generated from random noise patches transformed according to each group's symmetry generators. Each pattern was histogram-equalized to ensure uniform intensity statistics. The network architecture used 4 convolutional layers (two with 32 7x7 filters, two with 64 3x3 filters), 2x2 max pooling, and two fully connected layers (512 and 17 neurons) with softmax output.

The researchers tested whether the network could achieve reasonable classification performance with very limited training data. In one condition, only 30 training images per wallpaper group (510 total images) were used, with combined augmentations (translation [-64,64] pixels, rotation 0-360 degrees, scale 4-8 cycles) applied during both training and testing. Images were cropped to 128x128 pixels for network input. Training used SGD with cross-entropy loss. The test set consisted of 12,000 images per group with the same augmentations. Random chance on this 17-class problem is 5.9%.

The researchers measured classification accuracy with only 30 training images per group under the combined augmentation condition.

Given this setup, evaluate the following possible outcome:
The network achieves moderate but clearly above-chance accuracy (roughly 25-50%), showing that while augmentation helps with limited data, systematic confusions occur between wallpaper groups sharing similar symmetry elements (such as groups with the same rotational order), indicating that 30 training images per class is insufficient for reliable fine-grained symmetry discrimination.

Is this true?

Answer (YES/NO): NO